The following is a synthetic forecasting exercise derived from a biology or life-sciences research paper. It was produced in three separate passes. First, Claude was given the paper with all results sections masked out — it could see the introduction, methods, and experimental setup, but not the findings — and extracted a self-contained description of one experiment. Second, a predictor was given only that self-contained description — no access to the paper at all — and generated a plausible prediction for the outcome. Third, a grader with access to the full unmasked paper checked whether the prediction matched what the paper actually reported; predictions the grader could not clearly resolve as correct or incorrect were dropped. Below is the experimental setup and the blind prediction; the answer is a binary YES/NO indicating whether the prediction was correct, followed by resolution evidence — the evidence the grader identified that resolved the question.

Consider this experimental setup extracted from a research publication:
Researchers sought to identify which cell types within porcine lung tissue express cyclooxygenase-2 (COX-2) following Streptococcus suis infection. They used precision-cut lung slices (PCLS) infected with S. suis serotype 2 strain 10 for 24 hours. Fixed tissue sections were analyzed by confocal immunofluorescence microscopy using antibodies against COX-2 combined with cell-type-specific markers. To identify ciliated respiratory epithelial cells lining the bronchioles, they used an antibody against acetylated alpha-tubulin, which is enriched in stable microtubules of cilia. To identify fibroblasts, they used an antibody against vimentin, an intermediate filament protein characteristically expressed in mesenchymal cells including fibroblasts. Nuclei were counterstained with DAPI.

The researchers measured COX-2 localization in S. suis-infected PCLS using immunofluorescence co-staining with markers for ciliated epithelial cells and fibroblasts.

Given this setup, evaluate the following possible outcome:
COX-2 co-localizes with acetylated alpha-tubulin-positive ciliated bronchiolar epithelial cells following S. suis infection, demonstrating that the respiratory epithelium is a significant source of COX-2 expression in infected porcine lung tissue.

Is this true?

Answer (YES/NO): NO